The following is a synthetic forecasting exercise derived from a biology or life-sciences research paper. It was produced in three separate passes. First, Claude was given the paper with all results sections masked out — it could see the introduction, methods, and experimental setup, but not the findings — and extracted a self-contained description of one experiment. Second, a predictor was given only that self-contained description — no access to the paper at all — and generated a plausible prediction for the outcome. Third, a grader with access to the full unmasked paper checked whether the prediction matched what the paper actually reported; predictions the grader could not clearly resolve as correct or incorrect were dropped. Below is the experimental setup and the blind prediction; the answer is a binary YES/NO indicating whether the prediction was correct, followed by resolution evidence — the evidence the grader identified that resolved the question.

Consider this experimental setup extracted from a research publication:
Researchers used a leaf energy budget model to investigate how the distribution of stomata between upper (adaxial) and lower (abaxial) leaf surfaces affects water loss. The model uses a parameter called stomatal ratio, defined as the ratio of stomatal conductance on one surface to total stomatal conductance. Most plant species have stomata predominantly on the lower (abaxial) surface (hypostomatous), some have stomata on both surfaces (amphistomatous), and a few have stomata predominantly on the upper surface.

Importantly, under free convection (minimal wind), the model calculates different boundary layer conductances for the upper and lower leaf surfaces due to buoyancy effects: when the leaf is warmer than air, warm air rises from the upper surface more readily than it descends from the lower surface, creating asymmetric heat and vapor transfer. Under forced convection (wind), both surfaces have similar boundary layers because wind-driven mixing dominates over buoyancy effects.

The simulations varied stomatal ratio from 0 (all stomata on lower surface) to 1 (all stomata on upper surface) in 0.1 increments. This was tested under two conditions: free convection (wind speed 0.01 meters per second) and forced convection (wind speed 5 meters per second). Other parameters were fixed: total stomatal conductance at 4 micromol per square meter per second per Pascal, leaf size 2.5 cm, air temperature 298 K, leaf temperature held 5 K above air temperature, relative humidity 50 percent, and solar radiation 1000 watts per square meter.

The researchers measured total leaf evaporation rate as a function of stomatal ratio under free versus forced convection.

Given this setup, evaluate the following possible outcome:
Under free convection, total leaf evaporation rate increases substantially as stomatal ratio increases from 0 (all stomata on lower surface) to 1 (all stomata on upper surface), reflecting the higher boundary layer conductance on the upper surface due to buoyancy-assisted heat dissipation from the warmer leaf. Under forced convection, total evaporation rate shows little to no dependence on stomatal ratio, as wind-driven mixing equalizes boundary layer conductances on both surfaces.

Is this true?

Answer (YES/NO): NO